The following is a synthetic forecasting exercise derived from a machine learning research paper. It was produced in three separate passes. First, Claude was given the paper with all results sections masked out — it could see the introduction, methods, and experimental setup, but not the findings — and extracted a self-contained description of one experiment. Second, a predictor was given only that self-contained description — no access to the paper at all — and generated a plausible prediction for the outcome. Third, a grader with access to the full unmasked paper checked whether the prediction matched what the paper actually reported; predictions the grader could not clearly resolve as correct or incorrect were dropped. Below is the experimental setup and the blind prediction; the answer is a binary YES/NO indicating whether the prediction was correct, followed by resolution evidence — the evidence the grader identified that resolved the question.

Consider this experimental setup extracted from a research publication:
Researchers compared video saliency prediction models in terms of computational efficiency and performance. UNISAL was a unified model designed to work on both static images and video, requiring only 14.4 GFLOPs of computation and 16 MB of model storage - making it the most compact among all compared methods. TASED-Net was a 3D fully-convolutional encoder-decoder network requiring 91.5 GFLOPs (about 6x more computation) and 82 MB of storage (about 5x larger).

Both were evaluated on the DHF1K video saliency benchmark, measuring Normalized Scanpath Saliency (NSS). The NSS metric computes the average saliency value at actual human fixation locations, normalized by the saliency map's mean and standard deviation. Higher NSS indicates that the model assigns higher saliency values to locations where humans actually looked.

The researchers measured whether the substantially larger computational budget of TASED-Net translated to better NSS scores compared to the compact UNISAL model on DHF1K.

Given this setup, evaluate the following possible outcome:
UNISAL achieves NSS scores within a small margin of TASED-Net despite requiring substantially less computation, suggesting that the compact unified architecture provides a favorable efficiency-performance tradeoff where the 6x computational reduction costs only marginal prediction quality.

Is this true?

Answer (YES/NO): NO